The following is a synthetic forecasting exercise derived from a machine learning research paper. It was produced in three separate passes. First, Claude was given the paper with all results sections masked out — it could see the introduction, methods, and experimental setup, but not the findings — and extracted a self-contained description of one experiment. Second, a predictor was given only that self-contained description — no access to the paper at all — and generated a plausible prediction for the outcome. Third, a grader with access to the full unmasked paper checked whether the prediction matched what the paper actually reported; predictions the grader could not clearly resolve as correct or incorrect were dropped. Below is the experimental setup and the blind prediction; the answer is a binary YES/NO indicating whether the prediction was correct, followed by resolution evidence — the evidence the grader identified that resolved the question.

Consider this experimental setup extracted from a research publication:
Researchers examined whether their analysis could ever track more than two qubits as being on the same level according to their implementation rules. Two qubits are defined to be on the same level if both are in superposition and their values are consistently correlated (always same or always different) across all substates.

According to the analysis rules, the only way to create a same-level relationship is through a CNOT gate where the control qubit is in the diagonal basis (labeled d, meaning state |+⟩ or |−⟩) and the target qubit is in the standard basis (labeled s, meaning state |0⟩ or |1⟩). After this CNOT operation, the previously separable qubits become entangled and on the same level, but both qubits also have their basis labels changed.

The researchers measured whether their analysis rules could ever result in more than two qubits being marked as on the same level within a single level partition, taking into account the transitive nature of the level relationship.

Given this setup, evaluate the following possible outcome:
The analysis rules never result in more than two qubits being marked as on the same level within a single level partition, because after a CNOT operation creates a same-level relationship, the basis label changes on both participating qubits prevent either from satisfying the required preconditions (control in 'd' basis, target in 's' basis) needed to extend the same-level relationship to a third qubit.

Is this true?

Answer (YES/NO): YES